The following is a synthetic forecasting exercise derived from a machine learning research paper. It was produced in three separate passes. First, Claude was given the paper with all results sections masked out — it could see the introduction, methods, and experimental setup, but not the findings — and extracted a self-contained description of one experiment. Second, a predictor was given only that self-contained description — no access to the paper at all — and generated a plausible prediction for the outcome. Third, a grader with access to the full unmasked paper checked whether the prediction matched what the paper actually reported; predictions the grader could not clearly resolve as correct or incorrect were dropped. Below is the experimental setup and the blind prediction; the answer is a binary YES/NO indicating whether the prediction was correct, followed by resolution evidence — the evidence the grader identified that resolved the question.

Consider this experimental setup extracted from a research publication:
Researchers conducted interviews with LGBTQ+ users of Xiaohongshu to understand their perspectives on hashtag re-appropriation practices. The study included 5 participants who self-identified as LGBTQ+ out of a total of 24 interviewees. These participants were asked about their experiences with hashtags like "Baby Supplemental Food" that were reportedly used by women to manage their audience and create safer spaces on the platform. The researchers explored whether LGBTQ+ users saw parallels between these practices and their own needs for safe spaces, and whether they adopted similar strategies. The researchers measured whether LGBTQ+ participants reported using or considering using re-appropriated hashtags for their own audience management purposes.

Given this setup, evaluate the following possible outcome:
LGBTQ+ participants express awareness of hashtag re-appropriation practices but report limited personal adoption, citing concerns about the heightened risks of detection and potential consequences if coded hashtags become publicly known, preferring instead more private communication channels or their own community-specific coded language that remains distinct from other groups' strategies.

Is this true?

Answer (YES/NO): NO